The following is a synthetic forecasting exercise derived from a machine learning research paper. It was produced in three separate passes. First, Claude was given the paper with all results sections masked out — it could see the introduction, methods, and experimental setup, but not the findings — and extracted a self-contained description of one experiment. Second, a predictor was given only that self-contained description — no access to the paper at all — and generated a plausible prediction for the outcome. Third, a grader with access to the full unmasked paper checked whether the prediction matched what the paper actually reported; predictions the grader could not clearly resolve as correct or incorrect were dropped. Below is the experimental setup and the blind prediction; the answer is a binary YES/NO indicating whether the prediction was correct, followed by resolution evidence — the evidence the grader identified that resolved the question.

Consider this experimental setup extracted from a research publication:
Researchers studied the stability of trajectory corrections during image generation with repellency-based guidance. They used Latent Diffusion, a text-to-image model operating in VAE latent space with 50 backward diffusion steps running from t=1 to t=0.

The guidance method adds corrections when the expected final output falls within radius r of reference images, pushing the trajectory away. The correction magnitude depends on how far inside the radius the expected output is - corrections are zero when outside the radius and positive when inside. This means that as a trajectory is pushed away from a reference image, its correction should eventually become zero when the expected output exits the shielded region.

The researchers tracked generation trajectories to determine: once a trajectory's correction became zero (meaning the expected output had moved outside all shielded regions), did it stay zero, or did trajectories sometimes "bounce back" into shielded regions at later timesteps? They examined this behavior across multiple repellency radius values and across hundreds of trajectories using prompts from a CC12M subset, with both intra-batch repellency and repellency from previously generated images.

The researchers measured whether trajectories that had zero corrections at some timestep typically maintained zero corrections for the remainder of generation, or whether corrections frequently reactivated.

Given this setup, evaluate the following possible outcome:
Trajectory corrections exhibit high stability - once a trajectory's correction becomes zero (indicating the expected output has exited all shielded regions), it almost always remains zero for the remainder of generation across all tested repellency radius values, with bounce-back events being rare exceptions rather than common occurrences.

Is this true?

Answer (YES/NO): YES